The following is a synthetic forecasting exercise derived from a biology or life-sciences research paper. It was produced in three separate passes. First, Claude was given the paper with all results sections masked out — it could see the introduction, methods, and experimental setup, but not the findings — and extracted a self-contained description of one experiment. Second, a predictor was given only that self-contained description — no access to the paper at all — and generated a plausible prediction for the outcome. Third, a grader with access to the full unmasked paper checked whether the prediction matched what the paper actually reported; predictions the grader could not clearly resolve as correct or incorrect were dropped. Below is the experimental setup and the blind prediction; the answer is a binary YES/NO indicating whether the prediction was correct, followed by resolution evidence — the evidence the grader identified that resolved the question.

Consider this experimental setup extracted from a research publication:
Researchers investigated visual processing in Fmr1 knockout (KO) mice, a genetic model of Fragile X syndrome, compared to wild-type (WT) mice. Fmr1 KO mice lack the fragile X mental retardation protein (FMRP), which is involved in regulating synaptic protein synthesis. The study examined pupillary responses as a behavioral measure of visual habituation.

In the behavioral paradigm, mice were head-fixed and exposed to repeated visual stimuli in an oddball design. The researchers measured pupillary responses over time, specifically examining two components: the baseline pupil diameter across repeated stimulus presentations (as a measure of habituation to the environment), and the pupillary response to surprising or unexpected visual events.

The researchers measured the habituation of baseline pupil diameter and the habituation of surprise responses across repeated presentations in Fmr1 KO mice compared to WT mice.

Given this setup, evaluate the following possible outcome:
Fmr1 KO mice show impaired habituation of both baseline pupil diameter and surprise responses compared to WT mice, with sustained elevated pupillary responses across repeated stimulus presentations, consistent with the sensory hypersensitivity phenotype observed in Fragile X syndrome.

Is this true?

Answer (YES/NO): YES